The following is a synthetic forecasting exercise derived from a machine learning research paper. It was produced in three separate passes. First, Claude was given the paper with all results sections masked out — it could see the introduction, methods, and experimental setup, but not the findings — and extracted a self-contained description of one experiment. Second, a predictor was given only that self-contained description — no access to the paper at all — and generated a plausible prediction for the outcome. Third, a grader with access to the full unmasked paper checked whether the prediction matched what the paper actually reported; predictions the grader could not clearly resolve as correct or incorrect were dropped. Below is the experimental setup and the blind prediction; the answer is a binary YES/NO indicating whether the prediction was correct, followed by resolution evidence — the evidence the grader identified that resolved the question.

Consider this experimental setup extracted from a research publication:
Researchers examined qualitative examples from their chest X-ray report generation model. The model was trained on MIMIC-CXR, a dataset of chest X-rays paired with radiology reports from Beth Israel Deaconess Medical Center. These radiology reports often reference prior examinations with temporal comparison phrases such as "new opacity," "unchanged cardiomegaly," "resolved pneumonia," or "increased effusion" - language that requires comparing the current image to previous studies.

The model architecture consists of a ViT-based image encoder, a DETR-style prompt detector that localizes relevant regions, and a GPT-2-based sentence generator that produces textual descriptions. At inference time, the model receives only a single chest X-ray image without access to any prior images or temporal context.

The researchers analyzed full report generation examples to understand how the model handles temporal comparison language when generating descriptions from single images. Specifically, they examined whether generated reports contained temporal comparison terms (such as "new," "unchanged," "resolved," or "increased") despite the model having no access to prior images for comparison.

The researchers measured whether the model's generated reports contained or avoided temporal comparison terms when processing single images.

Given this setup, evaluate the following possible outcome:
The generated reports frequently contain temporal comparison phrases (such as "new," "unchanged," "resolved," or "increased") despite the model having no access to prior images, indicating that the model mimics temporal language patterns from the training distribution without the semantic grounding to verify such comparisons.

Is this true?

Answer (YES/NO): YES